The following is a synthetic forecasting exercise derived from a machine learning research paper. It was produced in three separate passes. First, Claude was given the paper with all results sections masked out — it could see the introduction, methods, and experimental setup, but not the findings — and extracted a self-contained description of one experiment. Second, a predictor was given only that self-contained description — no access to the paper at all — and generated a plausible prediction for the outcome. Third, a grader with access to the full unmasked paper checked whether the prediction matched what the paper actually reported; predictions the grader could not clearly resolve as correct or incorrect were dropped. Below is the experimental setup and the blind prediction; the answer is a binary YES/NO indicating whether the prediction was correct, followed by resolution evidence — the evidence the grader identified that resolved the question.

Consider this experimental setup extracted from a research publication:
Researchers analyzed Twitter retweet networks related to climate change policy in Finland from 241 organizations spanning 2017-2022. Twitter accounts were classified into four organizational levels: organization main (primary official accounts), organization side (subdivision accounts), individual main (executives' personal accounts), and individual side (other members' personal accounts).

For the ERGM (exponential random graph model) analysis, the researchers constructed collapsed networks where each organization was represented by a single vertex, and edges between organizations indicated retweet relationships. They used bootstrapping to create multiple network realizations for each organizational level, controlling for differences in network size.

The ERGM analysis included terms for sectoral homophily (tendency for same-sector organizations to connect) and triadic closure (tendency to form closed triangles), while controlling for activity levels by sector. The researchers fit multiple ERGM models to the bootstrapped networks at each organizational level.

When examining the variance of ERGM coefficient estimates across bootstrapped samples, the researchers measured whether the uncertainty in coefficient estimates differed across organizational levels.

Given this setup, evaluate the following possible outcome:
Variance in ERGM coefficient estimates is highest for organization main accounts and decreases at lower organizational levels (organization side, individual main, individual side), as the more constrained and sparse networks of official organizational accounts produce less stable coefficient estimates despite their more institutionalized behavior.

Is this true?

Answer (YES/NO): NO